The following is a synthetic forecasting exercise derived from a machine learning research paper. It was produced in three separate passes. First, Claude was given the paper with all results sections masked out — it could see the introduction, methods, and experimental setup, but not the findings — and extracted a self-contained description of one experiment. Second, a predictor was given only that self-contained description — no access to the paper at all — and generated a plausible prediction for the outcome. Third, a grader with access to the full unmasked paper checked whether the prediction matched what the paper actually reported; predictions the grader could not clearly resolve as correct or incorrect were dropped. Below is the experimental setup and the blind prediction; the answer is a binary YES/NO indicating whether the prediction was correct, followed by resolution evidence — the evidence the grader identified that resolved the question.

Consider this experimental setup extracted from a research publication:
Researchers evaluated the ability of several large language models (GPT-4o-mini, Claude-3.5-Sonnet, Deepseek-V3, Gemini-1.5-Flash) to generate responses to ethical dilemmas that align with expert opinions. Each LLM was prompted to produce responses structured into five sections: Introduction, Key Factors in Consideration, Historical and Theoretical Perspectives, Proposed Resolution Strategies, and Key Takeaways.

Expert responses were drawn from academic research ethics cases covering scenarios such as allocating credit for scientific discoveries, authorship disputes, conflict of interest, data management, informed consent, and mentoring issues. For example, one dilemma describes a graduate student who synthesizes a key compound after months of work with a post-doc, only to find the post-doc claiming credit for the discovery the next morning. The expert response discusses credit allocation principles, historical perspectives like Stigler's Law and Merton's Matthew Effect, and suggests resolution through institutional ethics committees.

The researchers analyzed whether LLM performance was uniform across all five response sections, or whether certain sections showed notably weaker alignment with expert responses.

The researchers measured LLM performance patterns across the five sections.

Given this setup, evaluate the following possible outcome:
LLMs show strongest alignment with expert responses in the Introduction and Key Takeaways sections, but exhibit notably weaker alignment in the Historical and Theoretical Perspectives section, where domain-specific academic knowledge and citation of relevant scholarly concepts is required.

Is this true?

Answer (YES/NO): NO